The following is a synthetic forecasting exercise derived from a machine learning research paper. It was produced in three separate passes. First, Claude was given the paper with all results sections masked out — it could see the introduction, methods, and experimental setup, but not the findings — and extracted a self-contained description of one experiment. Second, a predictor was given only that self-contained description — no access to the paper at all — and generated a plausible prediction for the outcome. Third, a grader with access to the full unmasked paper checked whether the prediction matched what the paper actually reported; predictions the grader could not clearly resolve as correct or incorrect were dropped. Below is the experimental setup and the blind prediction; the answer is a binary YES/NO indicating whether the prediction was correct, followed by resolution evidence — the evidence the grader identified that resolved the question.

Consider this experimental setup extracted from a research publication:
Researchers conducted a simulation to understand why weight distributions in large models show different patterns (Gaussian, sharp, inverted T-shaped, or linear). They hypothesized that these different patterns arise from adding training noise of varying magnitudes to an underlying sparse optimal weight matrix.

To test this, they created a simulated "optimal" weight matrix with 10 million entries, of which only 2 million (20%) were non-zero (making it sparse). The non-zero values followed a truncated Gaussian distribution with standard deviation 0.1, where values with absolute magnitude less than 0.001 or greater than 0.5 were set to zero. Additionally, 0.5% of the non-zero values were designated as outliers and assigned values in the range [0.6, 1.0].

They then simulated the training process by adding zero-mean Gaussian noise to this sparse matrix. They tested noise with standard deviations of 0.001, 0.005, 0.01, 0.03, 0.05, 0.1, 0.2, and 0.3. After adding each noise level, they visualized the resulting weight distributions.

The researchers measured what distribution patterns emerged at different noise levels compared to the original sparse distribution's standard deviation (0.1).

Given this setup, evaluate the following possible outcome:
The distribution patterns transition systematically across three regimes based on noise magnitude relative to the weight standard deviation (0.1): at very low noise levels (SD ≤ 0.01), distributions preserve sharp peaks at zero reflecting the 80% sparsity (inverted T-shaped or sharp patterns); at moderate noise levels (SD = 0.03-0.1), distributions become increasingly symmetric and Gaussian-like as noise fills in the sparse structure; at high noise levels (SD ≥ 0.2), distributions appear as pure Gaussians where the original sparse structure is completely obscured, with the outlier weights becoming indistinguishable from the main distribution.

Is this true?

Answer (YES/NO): NO